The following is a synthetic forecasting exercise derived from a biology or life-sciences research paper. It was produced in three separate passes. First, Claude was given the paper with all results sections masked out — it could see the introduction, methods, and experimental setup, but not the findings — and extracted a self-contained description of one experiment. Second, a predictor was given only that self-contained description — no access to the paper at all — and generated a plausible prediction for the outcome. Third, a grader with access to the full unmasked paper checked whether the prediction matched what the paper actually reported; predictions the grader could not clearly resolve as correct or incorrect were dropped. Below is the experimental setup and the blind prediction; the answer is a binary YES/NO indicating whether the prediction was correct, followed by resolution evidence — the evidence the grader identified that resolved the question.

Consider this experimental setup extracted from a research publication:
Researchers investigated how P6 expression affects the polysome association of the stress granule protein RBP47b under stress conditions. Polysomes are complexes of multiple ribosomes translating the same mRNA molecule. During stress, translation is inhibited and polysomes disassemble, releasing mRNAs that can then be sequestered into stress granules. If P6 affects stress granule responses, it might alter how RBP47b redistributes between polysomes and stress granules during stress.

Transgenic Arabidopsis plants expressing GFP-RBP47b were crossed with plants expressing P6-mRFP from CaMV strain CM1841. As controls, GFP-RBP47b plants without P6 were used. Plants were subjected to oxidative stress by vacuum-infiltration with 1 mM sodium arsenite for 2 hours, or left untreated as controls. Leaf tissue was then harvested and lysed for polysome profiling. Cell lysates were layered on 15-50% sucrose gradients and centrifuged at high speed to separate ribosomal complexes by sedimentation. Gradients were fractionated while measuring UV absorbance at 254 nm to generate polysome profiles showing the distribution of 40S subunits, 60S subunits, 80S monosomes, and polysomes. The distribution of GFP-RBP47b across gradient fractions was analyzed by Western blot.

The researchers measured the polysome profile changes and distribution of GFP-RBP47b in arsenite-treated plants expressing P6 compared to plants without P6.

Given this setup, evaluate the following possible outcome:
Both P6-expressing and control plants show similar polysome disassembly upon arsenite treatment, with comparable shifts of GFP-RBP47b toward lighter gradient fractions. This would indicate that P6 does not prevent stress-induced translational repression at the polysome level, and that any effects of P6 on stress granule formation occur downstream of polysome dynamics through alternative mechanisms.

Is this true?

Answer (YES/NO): NO